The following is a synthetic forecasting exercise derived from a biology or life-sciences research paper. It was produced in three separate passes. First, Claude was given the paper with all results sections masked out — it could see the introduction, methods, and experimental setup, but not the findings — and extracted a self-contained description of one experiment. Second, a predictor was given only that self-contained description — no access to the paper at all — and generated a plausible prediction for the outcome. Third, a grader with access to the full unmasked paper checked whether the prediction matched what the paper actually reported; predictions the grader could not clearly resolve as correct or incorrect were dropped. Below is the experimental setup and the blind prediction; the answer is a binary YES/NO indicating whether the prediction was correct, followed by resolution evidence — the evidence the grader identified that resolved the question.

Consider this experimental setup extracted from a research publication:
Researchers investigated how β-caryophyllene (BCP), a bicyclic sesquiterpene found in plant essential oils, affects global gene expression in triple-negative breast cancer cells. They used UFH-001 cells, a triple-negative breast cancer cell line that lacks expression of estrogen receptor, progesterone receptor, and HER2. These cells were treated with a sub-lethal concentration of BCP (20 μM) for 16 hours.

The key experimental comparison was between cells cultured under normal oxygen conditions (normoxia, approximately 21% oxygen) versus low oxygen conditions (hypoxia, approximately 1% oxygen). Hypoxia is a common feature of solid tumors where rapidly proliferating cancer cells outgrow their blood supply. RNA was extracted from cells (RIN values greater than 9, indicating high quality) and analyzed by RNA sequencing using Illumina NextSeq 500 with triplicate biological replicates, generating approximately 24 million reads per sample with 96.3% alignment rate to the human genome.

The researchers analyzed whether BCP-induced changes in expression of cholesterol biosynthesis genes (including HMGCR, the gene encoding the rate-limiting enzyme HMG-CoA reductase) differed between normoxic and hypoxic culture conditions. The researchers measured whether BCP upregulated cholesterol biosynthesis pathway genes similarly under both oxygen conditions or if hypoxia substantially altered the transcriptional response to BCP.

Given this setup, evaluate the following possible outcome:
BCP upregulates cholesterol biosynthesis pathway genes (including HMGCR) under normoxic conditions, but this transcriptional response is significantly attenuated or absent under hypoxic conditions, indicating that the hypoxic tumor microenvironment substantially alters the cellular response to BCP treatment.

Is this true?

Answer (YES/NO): NO